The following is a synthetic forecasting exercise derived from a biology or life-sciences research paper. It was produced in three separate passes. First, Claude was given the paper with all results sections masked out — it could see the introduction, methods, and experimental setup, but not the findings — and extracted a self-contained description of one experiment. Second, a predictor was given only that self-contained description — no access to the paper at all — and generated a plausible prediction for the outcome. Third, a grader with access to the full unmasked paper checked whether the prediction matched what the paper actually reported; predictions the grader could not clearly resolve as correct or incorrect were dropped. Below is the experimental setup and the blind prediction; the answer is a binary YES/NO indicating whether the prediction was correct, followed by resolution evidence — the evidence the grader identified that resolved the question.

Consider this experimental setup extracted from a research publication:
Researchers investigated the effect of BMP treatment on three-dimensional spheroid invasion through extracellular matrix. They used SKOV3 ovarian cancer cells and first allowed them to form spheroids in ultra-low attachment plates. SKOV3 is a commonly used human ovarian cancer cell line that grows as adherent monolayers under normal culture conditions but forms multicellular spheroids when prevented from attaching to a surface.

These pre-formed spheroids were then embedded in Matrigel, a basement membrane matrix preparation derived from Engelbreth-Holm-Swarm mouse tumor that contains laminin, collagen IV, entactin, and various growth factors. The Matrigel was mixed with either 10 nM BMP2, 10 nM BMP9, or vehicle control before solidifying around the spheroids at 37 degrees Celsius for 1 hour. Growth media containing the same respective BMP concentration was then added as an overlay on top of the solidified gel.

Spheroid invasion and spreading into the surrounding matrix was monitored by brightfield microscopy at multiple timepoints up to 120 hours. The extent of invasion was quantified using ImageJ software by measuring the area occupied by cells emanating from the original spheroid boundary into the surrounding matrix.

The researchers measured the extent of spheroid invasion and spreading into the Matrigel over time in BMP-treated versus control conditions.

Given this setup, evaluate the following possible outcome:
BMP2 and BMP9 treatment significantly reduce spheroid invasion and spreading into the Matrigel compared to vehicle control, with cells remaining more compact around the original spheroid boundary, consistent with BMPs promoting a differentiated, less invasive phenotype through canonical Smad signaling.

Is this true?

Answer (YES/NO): YES